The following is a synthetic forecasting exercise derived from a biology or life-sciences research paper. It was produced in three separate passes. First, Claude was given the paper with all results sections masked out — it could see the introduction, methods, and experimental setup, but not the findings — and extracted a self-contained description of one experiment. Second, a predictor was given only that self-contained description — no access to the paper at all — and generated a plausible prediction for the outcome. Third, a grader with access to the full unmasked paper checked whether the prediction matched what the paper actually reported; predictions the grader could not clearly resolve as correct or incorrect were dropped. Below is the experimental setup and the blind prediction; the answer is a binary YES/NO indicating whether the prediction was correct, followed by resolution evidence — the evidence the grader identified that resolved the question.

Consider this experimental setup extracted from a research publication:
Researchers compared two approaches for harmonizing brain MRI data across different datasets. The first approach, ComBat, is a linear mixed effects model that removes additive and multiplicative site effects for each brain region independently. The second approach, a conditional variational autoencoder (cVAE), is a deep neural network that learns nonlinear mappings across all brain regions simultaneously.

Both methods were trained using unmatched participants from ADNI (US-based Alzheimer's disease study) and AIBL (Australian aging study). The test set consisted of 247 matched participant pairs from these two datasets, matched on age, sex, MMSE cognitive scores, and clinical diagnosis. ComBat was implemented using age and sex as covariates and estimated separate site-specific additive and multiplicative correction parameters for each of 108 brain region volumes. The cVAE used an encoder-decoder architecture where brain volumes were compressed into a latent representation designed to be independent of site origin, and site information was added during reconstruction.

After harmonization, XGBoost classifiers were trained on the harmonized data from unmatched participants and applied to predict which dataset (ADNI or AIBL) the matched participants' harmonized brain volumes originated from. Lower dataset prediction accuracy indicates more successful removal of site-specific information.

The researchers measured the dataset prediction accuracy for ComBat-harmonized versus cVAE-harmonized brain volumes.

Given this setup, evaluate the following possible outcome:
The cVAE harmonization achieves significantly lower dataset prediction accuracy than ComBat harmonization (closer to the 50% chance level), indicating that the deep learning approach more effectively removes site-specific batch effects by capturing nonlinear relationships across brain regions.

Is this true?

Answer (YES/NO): YES